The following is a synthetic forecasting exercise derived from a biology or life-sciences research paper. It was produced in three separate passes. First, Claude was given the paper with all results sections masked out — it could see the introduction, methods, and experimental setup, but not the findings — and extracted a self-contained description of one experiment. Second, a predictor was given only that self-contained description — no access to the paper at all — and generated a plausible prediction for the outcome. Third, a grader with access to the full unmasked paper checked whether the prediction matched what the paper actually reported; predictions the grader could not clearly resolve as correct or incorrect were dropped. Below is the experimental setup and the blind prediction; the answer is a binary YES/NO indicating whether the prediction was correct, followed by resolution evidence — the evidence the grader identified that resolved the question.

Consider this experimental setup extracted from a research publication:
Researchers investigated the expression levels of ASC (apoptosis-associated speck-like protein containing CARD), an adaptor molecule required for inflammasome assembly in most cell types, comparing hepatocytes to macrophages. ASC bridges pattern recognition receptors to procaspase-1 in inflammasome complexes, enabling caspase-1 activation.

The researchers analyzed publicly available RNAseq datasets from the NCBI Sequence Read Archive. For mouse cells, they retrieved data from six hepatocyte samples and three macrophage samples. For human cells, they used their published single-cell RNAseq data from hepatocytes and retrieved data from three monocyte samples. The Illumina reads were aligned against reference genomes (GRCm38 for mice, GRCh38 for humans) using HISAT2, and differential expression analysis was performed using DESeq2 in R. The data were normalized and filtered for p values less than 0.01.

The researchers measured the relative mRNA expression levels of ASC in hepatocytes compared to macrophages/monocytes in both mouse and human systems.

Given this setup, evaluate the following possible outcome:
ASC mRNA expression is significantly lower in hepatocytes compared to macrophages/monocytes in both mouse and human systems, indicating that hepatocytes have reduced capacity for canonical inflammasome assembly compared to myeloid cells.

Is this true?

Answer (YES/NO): YES